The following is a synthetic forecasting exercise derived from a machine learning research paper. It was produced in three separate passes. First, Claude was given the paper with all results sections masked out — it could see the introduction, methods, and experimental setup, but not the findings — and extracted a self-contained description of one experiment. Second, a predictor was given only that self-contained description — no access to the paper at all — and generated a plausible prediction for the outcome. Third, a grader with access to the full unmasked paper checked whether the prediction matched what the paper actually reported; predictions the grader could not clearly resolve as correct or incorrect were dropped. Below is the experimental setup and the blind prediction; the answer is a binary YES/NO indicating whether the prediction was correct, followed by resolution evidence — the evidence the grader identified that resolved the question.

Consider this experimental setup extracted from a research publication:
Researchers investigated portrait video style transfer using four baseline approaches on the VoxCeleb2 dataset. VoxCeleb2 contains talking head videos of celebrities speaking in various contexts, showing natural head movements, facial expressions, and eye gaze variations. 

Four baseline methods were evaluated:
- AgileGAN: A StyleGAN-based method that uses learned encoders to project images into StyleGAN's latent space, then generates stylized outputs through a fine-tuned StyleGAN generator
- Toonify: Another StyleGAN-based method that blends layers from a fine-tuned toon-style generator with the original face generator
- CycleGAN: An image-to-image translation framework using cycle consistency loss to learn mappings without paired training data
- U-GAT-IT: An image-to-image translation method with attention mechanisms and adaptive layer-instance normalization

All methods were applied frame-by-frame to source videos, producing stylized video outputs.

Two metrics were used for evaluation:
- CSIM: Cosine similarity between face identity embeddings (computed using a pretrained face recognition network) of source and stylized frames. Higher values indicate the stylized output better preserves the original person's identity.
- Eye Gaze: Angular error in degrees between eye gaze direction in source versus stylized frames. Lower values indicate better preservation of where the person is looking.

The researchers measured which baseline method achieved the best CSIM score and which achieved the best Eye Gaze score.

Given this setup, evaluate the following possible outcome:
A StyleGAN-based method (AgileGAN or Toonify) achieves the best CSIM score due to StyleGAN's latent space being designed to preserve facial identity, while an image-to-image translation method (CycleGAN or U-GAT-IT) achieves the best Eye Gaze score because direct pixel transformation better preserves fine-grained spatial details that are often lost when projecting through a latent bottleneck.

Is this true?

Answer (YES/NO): NO